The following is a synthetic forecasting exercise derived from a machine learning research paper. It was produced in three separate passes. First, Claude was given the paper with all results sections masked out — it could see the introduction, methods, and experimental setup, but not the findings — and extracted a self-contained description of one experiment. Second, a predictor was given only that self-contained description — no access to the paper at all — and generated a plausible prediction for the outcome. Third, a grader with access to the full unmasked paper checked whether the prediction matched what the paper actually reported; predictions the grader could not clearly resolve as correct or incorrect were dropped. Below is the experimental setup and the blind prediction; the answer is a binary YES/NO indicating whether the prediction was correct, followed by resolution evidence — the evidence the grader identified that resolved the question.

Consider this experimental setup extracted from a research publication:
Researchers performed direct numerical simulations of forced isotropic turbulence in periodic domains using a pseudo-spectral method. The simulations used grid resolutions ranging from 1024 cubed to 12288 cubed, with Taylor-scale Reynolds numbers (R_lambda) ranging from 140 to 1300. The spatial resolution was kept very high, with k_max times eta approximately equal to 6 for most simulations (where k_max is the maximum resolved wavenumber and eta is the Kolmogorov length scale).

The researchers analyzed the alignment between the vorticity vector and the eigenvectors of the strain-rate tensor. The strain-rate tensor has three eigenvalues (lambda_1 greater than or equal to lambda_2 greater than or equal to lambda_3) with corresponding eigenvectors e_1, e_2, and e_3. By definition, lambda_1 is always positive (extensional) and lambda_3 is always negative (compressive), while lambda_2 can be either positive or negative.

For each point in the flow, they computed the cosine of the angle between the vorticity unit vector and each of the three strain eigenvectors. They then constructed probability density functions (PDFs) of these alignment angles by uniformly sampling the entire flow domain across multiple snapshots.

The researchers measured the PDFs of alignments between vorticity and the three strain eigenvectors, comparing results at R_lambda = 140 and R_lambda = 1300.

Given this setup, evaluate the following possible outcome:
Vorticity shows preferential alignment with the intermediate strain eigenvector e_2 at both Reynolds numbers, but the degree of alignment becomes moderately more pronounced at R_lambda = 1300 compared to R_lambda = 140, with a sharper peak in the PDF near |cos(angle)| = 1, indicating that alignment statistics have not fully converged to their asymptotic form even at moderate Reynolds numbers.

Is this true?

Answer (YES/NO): NO